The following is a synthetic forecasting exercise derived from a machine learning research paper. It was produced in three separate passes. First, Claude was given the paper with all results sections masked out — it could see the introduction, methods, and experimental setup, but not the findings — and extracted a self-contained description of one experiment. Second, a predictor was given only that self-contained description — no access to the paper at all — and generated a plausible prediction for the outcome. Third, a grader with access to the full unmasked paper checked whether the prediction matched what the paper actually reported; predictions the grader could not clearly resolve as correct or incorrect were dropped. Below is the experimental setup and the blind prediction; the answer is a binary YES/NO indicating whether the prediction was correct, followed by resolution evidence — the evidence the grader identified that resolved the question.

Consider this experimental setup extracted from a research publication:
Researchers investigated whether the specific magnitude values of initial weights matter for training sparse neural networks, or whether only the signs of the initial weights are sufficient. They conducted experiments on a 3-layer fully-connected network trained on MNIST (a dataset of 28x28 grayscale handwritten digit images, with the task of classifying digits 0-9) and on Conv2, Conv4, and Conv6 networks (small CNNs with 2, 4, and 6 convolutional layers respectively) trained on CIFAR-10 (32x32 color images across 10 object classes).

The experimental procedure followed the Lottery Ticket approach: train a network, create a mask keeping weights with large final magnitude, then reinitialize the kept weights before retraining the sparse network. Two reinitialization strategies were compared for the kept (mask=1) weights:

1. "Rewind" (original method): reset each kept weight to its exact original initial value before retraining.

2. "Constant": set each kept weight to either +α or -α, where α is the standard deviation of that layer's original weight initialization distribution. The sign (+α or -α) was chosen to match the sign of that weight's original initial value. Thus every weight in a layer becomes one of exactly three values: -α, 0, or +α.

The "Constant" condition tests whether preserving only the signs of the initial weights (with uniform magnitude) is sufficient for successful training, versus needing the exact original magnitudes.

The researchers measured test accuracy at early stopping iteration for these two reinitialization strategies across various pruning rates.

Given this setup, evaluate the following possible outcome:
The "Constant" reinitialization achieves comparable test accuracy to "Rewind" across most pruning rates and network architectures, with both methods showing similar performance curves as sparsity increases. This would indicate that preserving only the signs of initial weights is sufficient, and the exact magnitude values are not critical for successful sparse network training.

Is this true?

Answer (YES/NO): YES